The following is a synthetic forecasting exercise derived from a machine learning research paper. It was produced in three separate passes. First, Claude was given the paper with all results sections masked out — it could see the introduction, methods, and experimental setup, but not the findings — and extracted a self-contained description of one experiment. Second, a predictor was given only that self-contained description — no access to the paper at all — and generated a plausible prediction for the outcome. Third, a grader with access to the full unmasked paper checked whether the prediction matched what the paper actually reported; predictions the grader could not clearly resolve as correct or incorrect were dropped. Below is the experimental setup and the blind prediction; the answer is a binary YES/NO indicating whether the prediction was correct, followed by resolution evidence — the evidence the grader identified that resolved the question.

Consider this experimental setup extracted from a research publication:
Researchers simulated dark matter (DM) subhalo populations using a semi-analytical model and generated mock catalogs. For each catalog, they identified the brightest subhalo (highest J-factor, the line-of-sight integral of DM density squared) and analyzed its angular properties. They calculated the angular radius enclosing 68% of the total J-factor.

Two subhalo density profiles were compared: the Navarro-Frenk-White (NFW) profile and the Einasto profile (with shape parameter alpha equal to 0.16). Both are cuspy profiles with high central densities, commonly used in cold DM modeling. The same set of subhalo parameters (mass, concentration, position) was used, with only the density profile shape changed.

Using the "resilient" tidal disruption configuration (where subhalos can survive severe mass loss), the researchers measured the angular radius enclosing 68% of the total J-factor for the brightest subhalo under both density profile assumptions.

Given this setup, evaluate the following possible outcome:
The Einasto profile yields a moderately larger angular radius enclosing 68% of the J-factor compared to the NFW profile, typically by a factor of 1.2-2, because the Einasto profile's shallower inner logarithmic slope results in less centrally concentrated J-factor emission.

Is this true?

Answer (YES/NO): NO